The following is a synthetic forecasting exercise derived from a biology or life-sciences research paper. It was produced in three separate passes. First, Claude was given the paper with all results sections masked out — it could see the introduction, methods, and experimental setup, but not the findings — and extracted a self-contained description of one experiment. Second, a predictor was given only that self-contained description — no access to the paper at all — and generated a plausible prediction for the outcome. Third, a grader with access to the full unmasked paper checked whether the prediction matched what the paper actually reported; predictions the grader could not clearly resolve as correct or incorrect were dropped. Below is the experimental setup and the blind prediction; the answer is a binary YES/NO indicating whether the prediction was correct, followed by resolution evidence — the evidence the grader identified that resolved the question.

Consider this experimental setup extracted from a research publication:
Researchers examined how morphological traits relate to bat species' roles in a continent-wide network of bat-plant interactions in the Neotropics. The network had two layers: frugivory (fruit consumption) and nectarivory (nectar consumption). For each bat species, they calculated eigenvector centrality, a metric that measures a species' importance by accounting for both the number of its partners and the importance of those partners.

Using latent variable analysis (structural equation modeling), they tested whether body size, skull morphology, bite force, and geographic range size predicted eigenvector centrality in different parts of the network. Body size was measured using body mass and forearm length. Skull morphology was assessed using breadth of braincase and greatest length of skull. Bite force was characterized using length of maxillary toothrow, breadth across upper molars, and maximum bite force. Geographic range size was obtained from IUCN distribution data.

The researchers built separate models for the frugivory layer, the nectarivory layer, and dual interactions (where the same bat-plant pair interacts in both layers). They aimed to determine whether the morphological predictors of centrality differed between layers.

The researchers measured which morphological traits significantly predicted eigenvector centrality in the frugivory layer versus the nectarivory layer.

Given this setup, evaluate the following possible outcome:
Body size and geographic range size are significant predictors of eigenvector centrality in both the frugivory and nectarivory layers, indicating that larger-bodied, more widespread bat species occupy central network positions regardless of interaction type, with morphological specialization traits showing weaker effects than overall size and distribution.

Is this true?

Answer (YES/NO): NO